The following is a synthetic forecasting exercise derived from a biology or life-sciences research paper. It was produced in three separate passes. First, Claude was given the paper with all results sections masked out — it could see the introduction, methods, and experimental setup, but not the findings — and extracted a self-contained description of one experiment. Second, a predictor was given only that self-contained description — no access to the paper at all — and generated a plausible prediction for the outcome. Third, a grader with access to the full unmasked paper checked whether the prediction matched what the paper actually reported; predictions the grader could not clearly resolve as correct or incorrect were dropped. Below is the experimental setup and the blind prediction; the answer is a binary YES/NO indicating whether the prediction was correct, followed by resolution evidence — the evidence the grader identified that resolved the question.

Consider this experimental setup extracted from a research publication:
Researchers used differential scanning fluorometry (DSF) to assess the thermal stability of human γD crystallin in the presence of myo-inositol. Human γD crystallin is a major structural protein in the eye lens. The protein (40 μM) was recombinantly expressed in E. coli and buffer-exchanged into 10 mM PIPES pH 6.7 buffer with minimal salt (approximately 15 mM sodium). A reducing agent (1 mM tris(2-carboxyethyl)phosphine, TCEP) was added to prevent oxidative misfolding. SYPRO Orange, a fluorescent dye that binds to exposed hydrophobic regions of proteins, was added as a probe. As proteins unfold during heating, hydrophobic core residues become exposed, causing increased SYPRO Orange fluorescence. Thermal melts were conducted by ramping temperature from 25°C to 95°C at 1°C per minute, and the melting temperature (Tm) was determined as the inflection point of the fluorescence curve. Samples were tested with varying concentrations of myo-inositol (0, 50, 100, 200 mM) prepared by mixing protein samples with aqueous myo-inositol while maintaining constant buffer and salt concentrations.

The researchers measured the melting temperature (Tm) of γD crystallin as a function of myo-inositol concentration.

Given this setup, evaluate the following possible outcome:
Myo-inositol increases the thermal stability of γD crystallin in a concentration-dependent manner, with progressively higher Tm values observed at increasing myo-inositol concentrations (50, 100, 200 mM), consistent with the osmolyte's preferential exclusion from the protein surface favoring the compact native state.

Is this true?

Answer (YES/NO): YES